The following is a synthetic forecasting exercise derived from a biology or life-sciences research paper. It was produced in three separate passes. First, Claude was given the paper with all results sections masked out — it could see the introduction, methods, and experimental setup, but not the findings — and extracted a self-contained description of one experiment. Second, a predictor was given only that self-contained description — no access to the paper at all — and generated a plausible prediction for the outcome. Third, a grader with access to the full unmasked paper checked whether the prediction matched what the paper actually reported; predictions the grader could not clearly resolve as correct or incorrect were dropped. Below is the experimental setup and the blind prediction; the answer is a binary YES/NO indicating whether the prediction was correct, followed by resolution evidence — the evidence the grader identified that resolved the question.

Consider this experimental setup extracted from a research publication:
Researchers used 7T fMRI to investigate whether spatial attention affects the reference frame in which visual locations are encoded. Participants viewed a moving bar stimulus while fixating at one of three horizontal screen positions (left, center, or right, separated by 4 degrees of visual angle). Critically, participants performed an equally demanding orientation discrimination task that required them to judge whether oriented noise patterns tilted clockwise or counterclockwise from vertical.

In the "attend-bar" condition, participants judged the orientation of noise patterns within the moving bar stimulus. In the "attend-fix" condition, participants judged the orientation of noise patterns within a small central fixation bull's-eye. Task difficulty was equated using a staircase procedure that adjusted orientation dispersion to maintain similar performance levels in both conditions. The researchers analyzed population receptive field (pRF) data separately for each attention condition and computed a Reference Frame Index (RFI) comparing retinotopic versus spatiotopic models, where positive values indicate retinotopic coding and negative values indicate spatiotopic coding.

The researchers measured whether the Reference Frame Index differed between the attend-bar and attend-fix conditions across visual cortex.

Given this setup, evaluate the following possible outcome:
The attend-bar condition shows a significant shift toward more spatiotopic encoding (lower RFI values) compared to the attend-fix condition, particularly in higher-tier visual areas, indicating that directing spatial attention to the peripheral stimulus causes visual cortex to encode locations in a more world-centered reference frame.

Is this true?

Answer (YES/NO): NO